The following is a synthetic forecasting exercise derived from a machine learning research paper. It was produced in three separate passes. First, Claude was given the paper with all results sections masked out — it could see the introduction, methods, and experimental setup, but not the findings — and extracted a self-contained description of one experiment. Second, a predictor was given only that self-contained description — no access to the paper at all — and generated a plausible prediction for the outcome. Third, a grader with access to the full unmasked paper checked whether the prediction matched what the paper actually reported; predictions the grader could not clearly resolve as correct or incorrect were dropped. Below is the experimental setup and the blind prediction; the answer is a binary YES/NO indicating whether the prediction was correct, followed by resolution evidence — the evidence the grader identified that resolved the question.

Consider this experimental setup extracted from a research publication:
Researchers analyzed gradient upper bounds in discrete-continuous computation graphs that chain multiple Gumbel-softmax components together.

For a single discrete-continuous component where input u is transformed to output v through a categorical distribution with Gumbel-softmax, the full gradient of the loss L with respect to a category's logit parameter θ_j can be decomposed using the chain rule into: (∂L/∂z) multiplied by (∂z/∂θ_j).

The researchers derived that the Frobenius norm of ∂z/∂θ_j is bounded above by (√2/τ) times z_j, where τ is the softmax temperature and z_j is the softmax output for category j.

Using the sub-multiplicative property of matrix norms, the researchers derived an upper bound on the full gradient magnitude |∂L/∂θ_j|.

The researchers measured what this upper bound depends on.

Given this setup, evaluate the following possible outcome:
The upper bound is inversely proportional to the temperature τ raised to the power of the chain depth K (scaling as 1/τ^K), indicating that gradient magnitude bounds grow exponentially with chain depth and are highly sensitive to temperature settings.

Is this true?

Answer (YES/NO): NO